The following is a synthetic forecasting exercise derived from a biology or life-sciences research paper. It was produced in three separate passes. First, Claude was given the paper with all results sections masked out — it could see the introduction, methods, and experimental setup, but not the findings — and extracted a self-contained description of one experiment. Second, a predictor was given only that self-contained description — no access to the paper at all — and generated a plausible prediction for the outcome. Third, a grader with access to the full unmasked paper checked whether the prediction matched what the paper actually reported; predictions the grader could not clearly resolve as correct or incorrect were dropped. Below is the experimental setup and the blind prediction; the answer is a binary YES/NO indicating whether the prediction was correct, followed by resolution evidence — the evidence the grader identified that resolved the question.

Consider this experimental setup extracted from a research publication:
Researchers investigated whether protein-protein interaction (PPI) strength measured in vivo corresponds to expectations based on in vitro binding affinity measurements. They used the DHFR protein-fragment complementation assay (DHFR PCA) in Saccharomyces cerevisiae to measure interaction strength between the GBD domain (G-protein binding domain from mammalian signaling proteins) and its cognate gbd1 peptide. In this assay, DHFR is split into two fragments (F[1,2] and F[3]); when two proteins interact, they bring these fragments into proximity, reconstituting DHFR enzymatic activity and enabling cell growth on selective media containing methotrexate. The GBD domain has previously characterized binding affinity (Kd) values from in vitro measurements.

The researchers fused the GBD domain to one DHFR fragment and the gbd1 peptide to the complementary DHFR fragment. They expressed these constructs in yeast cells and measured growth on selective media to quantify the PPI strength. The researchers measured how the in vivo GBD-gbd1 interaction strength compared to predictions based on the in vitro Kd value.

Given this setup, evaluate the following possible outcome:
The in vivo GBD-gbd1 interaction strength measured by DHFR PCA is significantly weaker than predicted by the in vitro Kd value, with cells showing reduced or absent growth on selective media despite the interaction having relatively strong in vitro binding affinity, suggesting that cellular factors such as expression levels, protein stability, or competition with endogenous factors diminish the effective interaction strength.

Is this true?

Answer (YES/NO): YES